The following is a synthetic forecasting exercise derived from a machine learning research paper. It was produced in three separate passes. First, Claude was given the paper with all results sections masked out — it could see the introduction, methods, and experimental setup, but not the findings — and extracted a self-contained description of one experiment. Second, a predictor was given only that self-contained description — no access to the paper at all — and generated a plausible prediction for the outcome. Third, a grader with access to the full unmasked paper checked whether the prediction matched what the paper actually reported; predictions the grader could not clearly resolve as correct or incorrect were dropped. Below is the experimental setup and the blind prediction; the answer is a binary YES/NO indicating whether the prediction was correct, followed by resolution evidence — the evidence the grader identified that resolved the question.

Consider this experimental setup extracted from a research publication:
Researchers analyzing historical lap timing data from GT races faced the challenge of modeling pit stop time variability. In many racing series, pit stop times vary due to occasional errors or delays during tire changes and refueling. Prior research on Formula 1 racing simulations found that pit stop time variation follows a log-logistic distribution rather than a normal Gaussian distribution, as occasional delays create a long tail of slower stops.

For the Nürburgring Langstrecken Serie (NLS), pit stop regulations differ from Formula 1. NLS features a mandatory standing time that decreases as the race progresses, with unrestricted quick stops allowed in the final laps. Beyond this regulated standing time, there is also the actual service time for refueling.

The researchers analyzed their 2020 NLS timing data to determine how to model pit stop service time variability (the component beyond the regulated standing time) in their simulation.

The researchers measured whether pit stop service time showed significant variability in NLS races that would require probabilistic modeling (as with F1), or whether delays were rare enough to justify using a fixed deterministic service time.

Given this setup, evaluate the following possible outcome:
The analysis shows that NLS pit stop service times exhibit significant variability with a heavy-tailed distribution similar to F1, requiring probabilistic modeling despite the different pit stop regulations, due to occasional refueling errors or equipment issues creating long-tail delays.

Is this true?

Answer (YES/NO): NO